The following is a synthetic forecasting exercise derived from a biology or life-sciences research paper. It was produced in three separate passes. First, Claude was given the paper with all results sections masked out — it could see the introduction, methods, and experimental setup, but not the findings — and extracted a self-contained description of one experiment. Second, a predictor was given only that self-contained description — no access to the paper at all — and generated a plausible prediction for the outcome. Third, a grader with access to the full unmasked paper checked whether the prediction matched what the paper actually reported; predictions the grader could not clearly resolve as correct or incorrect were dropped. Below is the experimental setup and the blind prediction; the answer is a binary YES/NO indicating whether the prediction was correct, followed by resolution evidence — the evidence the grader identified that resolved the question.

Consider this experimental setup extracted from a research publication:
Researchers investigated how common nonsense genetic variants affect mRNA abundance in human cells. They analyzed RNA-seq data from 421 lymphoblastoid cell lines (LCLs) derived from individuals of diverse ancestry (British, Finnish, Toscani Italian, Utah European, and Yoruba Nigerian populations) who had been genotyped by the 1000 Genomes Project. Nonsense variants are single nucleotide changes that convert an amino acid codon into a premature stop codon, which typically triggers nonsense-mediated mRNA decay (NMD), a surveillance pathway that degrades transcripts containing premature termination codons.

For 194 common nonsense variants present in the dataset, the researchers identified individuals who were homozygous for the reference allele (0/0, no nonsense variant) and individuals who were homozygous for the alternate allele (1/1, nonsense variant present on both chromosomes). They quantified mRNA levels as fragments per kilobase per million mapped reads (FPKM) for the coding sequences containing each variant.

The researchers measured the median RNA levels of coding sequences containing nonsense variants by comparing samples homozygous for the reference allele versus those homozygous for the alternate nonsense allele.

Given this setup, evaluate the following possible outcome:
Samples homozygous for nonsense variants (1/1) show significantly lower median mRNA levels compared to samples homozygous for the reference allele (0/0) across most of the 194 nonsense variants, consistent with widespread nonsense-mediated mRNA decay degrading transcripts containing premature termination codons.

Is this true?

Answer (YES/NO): NO